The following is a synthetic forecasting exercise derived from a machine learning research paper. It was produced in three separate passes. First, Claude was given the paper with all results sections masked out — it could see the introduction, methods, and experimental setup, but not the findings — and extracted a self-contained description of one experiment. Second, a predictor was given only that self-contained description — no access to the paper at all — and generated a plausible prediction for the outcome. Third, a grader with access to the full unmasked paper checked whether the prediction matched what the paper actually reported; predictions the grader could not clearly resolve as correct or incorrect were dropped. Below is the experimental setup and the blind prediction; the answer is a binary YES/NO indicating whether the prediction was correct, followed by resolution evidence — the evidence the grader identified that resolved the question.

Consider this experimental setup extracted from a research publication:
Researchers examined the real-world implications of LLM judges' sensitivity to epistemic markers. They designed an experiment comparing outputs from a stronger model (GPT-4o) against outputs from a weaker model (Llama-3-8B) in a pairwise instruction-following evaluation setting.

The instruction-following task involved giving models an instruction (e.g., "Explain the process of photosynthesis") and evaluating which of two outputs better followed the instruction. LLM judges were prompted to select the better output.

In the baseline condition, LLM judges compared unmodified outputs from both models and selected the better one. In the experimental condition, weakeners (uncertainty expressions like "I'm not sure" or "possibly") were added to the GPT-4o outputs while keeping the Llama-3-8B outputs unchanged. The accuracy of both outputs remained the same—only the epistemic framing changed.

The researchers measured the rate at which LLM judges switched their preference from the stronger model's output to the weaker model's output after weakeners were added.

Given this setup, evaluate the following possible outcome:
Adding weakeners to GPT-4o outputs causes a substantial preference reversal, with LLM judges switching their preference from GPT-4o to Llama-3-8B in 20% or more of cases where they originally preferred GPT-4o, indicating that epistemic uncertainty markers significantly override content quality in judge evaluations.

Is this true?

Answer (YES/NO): YES